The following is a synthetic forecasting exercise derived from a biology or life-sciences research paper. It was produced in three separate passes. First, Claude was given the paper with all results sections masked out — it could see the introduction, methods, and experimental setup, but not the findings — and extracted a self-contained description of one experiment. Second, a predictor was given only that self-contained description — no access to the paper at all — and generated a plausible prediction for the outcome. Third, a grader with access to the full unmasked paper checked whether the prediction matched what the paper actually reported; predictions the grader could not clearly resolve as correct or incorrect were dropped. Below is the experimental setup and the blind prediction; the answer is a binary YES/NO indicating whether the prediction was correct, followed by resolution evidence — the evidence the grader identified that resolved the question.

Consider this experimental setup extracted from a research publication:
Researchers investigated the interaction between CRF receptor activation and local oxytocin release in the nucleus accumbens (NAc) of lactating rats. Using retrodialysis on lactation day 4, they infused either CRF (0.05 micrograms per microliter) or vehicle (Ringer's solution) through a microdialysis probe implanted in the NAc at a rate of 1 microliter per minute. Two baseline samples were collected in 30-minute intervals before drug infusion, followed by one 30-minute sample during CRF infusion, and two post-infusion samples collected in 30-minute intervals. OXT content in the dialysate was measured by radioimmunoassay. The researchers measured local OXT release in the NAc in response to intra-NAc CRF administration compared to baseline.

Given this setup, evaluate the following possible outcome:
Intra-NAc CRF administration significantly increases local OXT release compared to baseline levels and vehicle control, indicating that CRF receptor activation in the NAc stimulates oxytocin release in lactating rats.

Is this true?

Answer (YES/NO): YES